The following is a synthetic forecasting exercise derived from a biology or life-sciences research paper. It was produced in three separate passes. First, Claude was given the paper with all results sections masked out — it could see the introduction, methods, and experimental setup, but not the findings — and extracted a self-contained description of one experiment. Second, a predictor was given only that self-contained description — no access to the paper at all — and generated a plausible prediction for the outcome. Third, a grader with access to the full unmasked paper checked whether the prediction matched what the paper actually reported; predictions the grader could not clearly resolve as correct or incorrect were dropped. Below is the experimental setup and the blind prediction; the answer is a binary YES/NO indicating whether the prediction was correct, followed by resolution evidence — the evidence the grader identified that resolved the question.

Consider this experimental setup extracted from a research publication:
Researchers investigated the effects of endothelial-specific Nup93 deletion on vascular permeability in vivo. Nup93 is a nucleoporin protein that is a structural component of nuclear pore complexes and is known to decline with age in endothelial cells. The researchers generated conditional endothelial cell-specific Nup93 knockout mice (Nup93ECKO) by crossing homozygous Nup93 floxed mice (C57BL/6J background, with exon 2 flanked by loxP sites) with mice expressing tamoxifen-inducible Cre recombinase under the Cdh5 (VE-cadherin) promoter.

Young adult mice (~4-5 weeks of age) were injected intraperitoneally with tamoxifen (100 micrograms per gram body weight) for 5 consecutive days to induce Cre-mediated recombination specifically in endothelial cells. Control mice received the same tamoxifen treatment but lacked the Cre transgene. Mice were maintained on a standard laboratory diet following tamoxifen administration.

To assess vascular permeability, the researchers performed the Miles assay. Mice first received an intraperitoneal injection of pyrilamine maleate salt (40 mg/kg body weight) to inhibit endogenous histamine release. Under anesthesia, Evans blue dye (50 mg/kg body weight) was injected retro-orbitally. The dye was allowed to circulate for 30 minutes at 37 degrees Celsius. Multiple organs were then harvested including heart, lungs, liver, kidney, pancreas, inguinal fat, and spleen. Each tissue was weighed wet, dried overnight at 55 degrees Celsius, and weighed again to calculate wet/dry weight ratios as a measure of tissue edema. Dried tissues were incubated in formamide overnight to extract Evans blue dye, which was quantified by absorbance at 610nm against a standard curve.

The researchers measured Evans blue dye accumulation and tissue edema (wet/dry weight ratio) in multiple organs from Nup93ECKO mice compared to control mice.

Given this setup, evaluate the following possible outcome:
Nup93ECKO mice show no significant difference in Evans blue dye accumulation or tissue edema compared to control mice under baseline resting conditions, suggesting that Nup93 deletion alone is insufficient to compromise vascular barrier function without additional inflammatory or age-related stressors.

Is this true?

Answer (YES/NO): NO